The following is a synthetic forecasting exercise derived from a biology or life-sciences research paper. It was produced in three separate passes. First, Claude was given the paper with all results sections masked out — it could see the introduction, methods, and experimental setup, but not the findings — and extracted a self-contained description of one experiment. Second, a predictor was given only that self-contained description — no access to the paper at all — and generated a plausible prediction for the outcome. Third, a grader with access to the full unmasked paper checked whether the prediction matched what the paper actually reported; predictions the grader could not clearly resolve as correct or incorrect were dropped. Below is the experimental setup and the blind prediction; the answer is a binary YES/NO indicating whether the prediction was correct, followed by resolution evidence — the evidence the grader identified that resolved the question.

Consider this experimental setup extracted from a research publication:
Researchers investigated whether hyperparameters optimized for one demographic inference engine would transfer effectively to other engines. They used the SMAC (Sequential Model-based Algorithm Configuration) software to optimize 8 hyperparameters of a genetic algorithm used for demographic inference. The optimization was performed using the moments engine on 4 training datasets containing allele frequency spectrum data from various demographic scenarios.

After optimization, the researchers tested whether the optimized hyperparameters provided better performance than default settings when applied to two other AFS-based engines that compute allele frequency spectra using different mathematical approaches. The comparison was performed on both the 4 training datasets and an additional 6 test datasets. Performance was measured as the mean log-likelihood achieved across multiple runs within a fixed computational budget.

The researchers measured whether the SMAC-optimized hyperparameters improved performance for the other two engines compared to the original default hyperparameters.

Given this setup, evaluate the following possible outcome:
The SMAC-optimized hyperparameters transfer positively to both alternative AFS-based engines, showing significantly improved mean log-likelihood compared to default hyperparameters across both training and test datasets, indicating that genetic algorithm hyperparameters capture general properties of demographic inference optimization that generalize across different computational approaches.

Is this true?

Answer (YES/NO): NO